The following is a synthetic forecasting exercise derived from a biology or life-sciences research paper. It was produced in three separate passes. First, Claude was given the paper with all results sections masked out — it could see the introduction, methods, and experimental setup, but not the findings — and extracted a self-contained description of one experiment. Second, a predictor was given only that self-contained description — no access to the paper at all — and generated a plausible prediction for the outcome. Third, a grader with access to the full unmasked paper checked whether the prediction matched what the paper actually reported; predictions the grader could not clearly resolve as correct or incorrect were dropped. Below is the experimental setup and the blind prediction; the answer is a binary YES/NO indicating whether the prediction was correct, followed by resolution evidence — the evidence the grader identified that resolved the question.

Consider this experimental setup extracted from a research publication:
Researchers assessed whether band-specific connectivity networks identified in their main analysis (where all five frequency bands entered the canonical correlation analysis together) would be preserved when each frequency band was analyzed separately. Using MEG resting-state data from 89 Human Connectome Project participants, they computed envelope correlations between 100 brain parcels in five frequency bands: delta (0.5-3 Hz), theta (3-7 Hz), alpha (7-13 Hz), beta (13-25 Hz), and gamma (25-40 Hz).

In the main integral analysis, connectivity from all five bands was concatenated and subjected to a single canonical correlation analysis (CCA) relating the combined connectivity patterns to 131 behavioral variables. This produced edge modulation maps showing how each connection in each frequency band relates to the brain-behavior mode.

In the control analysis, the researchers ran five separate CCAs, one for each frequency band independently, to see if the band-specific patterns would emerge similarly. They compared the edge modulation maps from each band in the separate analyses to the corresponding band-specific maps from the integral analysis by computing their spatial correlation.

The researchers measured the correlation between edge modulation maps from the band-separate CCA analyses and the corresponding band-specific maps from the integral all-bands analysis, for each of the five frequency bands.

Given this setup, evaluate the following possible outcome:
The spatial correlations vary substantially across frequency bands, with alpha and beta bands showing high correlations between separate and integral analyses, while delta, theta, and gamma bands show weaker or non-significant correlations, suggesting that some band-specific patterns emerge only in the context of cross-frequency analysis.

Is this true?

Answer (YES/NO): NO